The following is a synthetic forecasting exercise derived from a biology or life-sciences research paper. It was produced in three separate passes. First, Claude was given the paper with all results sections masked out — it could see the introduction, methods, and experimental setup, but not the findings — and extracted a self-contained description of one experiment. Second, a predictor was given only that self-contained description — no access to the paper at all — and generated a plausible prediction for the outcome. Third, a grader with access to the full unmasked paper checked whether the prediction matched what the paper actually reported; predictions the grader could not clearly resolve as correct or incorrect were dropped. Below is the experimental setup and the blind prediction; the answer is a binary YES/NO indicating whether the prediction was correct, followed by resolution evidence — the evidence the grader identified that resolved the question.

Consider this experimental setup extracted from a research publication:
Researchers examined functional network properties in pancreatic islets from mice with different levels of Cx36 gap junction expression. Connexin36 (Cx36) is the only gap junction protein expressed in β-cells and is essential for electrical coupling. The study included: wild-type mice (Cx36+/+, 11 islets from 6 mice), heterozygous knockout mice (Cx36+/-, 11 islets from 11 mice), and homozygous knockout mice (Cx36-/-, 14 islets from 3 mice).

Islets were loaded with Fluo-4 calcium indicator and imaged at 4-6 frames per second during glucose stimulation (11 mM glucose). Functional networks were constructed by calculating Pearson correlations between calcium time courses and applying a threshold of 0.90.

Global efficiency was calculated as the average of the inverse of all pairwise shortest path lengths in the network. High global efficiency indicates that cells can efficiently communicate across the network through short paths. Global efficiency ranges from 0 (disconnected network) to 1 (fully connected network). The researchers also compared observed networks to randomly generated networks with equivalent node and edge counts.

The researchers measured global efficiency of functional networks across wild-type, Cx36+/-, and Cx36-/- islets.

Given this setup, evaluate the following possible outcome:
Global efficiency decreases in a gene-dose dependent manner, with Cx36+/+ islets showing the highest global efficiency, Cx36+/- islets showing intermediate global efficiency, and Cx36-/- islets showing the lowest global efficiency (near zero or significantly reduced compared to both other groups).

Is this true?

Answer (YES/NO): YES